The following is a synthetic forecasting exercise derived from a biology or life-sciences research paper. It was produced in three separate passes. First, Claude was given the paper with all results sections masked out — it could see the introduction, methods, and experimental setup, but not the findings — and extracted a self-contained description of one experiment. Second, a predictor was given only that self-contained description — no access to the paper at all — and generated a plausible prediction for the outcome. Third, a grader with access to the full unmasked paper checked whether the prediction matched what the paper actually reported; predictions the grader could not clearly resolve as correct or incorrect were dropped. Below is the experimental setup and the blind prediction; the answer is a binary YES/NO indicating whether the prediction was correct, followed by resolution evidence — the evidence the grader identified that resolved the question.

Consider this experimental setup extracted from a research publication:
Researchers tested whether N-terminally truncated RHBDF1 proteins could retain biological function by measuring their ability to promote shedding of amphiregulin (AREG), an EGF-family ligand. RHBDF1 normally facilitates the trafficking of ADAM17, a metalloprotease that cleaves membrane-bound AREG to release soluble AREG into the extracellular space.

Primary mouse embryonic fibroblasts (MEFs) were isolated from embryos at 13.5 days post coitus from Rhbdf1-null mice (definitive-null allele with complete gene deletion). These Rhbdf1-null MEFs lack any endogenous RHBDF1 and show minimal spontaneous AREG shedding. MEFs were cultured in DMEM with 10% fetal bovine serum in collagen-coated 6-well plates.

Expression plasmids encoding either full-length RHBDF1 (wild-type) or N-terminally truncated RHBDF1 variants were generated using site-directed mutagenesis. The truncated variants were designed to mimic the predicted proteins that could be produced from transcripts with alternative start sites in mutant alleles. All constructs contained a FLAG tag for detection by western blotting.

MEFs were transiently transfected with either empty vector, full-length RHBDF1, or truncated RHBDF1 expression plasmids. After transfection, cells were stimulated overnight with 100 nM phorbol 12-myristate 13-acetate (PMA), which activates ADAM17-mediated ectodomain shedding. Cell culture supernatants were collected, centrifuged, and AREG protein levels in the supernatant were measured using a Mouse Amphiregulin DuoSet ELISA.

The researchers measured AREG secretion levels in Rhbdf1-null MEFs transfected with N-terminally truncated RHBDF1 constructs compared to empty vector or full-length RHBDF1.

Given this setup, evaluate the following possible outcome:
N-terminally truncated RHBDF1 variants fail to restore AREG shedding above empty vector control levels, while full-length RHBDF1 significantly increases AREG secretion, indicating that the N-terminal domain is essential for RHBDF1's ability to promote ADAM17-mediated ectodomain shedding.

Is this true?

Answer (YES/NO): NO